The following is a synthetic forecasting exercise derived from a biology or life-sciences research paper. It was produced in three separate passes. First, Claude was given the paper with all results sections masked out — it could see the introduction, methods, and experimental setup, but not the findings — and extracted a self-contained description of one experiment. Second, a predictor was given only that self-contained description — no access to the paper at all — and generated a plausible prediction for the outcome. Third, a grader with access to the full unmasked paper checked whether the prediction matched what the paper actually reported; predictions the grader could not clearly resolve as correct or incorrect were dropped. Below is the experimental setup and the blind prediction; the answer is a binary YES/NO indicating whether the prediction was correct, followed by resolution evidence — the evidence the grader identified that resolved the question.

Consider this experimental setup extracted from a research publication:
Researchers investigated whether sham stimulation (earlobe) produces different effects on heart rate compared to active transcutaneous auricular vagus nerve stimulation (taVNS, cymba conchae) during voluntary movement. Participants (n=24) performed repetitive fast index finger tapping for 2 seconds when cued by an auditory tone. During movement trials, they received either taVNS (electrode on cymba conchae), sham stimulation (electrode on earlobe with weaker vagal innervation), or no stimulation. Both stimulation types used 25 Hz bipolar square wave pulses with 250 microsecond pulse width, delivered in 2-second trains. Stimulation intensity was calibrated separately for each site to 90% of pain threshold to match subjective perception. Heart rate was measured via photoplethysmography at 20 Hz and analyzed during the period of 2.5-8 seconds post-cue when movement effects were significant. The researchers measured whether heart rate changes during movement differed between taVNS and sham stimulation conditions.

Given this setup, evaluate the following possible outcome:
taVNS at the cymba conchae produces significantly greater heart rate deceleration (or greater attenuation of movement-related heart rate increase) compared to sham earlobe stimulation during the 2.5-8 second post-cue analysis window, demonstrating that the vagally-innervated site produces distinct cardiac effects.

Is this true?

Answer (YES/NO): NO